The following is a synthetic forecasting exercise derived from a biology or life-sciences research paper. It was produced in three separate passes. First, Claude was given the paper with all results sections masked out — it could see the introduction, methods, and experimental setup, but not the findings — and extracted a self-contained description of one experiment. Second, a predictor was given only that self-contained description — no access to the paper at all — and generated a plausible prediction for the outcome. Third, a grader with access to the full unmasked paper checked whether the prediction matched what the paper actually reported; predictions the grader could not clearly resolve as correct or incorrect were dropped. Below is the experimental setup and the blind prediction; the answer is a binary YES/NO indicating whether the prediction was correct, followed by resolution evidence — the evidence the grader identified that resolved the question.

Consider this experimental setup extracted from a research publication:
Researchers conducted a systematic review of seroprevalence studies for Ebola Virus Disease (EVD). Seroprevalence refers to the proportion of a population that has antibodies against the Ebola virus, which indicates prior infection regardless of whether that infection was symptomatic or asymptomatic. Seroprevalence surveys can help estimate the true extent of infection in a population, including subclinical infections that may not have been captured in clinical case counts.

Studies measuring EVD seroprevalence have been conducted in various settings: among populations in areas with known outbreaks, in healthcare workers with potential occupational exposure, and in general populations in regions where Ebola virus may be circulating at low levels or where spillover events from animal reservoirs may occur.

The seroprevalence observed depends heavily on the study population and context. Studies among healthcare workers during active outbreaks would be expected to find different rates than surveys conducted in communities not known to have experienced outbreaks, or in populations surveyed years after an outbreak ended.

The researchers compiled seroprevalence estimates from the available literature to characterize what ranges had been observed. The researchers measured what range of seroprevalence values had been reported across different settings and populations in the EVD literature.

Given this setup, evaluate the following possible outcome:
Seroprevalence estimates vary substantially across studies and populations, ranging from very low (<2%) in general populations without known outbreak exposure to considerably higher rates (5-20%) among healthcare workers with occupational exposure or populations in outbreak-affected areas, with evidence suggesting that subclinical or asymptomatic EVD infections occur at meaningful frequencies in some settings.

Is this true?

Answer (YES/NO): NO